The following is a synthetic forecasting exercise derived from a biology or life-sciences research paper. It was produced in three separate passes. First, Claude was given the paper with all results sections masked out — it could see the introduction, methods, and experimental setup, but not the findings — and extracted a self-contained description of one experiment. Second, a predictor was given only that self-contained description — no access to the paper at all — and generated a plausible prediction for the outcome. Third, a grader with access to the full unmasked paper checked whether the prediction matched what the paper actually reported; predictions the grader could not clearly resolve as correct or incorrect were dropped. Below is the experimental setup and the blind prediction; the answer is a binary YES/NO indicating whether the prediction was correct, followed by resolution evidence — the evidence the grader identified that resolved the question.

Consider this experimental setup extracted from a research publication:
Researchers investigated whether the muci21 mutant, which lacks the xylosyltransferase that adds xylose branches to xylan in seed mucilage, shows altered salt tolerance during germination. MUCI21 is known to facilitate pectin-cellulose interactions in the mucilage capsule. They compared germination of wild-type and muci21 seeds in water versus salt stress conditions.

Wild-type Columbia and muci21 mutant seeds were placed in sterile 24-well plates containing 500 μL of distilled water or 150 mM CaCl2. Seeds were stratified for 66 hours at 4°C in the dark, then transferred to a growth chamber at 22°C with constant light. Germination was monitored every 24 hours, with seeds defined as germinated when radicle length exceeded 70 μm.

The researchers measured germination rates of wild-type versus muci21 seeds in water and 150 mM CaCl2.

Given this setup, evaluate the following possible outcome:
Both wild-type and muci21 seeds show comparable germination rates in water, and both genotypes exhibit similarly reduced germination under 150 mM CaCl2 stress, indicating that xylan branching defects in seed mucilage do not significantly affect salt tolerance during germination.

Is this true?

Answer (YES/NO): YES